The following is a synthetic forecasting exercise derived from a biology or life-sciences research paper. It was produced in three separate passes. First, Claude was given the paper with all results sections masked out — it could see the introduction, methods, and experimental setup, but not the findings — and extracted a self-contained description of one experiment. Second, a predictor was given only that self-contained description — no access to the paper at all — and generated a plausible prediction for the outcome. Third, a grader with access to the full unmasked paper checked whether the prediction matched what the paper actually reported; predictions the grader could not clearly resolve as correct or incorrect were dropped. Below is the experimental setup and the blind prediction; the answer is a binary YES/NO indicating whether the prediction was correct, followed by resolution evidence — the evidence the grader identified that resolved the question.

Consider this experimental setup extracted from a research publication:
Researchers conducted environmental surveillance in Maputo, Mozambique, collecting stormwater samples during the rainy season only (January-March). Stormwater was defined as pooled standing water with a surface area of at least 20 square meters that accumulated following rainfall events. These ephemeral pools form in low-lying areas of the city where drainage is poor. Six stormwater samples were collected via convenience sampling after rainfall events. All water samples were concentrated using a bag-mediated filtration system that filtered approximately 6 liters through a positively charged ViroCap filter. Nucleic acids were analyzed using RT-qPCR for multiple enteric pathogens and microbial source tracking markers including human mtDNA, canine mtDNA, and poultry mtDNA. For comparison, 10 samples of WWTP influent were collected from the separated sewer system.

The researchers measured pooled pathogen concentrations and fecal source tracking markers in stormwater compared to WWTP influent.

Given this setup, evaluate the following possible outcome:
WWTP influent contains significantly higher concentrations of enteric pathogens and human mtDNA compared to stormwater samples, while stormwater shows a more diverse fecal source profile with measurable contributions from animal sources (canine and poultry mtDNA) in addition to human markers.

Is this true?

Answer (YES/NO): NO